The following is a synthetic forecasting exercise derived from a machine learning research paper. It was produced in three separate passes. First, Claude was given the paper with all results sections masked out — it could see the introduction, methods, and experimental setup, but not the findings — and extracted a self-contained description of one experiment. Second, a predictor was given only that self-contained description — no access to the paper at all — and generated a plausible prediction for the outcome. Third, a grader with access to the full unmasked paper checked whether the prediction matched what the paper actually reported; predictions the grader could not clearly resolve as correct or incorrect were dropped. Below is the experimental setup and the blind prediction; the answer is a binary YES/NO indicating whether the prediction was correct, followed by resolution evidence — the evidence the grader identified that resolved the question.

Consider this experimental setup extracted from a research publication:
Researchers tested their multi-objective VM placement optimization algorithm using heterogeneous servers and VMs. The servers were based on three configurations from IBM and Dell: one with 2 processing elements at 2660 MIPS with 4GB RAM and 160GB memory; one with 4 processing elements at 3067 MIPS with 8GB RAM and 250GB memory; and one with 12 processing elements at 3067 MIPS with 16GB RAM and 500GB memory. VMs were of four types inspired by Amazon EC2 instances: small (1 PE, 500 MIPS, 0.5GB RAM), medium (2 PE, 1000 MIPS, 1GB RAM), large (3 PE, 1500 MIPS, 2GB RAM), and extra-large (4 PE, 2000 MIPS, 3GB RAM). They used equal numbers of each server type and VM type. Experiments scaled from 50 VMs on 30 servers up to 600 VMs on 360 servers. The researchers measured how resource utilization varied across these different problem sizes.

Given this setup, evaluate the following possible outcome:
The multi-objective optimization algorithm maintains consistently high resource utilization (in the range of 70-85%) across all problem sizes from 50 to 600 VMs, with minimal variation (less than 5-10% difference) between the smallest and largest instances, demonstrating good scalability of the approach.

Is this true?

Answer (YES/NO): NO